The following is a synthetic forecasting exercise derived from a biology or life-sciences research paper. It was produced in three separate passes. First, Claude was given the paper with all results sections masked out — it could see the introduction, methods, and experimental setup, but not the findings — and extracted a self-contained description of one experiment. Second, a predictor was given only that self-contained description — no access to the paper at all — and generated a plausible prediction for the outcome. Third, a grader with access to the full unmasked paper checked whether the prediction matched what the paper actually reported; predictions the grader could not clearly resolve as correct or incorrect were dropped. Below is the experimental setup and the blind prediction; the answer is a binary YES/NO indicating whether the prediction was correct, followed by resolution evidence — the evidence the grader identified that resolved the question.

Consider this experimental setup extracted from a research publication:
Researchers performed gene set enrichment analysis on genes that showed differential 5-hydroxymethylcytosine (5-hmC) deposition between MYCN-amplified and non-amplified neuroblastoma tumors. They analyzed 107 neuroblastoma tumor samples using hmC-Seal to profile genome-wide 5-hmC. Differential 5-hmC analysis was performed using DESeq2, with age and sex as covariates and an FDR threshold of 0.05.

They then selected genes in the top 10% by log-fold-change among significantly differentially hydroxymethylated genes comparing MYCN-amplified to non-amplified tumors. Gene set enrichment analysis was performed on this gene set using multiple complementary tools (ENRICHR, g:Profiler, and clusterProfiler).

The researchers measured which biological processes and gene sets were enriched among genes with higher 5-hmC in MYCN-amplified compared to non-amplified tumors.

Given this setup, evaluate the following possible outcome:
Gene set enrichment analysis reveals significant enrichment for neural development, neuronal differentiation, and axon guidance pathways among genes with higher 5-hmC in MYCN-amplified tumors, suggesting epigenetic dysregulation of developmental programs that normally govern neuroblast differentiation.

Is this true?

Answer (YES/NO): NO